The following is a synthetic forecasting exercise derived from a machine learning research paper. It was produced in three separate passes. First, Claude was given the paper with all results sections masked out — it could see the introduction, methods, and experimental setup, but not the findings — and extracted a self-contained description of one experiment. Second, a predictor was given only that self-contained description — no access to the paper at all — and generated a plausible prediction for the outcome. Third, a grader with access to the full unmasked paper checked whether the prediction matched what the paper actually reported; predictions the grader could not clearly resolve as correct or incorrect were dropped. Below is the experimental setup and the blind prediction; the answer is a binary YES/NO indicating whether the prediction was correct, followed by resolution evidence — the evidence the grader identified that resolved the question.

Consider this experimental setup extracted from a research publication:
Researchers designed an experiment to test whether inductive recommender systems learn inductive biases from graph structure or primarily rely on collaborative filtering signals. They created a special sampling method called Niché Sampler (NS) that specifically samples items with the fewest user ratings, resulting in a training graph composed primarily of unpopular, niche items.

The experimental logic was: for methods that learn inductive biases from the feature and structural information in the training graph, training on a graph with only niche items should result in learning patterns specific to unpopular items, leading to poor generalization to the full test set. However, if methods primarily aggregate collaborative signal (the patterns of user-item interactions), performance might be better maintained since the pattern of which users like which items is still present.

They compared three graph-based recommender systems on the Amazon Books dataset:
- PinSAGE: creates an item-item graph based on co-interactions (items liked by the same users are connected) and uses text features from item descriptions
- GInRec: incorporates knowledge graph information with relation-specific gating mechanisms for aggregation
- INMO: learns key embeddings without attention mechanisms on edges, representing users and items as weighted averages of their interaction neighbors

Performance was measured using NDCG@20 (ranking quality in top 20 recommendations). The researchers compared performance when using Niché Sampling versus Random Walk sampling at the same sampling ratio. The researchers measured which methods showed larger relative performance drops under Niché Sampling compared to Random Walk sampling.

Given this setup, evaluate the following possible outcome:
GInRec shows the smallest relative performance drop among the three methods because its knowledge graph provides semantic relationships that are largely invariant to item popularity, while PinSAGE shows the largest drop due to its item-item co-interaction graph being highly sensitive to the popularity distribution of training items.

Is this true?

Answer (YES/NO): NO